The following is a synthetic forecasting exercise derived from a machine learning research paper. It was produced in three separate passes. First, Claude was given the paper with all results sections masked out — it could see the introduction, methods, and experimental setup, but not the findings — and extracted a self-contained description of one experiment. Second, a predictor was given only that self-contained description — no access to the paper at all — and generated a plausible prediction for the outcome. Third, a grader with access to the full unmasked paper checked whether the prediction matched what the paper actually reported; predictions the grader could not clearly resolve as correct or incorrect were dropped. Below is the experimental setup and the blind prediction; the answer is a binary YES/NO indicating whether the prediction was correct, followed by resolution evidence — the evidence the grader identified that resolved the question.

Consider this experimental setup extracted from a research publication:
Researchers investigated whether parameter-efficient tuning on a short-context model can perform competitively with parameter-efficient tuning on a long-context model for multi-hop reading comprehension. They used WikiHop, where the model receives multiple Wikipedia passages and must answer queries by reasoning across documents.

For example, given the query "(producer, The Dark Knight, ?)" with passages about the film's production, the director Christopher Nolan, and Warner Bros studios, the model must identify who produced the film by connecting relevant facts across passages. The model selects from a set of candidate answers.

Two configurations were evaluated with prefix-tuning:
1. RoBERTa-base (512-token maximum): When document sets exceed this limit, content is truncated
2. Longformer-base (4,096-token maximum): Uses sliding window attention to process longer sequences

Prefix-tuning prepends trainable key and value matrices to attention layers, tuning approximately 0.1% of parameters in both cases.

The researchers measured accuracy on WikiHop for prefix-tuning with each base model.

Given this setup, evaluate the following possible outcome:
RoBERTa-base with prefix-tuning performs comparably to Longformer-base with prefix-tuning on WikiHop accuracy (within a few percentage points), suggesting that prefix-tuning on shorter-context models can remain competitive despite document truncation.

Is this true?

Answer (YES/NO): NO